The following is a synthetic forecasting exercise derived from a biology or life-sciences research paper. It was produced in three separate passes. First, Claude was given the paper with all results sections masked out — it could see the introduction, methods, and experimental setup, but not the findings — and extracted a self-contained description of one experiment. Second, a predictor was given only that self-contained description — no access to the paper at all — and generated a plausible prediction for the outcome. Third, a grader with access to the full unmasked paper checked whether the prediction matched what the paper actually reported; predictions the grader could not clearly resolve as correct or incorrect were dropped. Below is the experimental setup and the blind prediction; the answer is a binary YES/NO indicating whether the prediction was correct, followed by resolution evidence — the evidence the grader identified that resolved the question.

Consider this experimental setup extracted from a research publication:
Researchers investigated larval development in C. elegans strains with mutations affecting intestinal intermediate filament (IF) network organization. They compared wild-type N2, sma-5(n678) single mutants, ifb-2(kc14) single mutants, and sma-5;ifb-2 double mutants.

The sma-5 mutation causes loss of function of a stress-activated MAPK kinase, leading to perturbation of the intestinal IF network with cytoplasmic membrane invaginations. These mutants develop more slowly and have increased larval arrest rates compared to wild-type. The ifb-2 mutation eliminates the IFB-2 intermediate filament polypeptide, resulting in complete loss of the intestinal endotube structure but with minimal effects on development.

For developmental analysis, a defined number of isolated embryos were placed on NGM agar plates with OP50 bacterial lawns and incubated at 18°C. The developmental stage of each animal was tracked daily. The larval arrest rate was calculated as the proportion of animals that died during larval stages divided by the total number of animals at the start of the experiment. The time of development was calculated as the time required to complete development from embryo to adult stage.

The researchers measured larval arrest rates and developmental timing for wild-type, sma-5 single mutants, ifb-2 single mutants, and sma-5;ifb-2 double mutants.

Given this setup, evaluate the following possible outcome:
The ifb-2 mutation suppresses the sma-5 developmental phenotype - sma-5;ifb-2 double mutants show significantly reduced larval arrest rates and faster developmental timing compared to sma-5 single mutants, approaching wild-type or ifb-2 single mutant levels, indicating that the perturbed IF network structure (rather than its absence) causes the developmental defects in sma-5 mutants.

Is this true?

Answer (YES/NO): YES